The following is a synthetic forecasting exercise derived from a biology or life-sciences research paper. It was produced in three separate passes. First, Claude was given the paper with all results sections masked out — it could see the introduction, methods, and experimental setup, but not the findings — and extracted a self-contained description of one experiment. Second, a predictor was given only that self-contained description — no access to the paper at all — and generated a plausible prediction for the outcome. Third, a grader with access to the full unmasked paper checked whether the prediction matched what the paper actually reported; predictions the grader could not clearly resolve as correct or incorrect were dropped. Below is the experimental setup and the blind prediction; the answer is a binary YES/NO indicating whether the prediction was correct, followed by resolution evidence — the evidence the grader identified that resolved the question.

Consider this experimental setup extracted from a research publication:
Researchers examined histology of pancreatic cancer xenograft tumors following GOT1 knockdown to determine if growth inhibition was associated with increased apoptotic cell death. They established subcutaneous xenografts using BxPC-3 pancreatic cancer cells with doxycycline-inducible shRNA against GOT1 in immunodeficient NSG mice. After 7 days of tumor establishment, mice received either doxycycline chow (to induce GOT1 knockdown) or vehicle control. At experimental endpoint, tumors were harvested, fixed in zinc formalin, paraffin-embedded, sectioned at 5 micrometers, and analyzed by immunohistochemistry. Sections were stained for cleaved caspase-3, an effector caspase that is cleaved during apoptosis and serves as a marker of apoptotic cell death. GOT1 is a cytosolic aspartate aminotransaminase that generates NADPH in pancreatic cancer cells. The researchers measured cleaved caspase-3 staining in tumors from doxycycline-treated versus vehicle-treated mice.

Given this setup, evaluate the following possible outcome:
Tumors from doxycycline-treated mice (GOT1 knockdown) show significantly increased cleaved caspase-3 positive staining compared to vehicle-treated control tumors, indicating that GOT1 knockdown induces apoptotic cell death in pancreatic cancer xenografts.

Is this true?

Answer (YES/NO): NO